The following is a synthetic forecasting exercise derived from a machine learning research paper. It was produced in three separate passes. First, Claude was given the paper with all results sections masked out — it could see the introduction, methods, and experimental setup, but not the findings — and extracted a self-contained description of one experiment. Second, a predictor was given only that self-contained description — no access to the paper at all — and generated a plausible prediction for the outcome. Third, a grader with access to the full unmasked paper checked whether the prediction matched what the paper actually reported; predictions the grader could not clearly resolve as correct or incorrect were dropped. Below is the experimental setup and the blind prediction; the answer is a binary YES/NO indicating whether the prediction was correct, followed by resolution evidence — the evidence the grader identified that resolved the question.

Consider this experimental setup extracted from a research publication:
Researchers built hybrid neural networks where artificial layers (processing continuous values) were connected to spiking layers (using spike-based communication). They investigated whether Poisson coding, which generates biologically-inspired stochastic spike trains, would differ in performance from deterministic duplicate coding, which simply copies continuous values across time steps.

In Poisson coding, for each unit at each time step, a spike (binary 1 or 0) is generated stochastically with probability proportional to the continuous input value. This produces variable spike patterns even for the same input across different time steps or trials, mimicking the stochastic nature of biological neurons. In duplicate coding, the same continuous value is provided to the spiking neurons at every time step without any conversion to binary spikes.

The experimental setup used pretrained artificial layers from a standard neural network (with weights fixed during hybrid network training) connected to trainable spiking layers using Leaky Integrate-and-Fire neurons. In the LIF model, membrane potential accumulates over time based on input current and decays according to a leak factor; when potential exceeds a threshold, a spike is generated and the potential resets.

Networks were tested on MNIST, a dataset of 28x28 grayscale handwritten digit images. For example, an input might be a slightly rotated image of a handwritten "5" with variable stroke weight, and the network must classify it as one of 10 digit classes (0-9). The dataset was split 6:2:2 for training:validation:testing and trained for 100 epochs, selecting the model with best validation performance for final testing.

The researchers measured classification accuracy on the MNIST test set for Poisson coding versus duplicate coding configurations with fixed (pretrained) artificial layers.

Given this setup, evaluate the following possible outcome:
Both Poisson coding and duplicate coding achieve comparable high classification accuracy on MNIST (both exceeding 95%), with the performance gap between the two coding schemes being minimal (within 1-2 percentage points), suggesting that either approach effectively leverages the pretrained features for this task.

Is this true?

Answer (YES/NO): NO